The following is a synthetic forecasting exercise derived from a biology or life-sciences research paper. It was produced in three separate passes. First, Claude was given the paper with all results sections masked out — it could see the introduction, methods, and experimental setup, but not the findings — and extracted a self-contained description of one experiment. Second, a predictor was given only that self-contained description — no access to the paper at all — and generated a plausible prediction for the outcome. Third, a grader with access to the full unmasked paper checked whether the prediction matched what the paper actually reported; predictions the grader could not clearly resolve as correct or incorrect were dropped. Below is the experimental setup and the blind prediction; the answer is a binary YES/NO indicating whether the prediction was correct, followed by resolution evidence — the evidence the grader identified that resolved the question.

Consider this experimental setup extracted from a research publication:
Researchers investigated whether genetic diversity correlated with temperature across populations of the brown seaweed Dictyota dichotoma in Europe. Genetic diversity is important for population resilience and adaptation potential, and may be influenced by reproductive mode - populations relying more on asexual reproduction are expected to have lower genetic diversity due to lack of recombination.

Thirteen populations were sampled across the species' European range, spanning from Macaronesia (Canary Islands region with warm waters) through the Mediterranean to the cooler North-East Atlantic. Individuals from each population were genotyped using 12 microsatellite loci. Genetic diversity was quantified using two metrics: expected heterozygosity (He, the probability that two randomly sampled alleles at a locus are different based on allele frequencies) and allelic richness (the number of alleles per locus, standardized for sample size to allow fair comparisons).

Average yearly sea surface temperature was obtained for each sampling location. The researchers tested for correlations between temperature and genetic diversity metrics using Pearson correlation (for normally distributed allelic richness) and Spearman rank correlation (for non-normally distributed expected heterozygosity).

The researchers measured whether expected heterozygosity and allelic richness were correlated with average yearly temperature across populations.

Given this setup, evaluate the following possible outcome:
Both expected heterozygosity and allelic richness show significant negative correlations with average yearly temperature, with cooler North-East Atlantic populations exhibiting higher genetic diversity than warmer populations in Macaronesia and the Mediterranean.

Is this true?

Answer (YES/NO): NO